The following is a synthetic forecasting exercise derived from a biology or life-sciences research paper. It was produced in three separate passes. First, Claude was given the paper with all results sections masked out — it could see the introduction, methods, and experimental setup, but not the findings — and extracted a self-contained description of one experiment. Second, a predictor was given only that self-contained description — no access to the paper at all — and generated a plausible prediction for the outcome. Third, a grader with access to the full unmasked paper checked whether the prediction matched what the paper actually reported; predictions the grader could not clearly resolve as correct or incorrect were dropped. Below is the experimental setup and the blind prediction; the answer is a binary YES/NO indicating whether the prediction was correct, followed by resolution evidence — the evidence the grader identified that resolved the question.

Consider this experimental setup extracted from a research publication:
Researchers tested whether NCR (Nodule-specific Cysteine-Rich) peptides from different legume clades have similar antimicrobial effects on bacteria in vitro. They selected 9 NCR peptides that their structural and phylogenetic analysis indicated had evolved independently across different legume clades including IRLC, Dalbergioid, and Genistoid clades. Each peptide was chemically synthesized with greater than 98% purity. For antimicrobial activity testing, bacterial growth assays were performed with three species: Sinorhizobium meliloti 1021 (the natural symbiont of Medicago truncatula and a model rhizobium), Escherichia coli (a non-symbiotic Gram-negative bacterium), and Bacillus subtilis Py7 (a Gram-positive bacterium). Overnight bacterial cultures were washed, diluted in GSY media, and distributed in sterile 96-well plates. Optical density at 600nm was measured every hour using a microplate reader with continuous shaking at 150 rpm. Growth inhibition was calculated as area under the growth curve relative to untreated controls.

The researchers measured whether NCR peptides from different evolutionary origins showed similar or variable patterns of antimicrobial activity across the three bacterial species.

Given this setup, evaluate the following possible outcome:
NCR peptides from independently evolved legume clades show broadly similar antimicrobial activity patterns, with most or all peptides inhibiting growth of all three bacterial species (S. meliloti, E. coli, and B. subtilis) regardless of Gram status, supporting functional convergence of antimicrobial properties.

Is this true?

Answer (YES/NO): NO